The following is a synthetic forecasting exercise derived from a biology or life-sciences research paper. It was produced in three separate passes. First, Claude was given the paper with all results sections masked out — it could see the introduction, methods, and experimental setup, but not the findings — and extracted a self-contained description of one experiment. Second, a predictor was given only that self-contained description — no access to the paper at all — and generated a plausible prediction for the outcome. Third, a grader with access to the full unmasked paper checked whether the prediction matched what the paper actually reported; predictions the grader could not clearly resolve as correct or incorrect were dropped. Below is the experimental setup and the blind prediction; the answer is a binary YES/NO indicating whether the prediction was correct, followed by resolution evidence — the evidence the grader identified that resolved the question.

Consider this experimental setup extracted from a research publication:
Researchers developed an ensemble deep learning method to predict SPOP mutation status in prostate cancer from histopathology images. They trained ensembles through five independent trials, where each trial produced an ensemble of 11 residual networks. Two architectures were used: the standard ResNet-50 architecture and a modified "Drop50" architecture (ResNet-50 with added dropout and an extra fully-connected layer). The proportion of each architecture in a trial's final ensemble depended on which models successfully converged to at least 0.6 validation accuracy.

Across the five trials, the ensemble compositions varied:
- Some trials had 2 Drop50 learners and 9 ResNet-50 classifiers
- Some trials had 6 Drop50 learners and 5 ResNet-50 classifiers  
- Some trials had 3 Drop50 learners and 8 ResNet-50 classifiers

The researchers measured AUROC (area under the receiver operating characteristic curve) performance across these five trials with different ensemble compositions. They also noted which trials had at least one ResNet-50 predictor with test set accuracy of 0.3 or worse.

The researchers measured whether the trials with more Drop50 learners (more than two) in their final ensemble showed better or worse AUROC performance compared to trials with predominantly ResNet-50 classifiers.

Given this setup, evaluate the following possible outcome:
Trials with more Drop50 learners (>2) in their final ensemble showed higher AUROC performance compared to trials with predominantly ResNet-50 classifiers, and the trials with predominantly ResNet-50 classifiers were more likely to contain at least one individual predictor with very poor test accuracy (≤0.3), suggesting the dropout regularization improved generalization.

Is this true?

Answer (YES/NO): NO